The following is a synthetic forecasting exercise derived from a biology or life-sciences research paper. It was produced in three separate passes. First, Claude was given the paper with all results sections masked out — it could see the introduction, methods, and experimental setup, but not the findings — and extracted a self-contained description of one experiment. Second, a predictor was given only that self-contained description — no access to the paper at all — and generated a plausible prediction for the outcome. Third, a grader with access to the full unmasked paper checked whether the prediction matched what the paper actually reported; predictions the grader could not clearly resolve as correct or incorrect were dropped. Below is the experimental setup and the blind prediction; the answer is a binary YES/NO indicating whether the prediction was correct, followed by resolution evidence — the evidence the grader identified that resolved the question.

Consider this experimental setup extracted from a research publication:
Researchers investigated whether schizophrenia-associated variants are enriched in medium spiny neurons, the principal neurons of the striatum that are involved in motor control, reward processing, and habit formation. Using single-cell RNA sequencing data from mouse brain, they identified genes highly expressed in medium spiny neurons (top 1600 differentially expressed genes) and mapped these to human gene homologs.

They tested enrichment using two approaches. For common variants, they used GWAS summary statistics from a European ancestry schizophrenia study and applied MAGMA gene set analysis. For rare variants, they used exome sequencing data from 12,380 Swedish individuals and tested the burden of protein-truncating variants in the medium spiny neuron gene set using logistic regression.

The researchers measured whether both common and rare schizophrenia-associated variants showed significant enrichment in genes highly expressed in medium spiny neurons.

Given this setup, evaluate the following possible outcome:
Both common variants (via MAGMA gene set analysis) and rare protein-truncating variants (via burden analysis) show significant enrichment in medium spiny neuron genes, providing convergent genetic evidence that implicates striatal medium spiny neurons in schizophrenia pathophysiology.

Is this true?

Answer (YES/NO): YES